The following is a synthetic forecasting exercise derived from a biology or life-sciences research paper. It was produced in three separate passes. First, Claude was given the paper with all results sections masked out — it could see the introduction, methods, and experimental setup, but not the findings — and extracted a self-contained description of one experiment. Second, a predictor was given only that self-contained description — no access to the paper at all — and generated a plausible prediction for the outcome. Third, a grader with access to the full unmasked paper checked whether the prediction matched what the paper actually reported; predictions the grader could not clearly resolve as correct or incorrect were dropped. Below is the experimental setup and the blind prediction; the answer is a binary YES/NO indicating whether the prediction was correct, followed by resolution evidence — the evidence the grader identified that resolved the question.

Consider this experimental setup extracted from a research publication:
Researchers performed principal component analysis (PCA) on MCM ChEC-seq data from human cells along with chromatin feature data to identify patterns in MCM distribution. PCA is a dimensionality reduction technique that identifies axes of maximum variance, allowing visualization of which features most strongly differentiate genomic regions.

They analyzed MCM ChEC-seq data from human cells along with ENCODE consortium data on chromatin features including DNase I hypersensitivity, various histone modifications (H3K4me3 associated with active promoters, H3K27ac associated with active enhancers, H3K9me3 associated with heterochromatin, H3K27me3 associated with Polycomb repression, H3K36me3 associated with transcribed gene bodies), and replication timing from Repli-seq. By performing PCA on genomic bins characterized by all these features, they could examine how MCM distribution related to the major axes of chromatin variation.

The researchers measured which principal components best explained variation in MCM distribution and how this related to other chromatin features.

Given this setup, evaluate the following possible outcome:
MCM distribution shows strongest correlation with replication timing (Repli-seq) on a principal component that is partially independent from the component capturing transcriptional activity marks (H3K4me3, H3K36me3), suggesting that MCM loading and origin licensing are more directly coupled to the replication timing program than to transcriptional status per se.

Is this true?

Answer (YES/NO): NO